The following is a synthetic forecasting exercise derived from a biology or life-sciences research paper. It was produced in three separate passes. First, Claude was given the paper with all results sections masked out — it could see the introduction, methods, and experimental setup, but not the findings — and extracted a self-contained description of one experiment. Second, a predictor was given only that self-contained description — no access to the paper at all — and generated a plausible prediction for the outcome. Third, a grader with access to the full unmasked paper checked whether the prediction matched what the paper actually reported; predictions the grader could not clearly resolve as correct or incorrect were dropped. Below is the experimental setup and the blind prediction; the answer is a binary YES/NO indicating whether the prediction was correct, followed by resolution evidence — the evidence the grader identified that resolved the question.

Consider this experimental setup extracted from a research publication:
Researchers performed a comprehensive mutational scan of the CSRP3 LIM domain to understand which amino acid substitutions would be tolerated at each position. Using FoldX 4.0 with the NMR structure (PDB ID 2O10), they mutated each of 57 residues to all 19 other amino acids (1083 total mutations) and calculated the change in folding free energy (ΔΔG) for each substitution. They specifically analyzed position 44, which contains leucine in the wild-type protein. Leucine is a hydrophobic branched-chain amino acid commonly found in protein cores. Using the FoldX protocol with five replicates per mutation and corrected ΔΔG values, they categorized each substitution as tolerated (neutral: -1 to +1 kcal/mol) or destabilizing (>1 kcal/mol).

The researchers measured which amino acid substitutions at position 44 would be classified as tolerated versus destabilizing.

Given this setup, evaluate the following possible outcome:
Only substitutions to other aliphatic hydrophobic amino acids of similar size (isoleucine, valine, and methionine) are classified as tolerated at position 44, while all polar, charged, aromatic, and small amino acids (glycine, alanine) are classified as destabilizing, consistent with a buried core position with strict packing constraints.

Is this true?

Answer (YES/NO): NO